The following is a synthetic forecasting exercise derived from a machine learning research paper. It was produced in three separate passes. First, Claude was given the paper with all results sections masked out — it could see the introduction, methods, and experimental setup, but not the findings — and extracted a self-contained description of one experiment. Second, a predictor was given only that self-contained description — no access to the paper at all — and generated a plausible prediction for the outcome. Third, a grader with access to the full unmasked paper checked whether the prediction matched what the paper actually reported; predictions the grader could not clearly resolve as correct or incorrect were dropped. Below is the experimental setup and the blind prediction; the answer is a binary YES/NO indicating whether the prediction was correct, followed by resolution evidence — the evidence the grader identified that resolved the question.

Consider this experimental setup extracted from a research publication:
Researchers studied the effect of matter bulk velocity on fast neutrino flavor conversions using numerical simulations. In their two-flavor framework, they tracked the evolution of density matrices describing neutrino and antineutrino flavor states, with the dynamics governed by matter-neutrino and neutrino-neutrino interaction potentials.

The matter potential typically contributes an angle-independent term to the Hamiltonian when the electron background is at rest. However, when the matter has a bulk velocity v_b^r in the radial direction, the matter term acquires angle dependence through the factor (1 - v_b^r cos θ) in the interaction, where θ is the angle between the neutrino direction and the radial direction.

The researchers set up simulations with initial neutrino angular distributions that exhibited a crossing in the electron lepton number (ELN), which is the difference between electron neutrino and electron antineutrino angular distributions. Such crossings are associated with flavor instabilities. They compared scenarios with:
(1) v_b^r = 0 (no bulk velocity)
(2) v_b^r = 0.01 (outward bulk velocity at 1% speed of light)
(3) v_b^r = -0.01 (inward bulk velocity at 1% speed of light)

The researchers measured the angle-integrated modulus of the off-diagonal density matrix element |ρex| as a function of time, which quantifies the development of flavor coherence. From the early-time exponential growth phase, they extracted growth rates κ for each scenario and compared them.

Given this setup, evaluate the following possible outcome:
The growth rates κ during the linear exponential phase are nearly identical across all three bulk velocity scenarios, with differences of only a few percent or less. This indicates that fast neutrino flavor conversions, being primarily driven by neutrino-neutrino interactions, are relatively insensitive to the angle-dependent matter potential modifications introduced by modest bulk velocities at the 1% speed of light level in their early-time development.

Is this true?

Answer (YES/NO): NO